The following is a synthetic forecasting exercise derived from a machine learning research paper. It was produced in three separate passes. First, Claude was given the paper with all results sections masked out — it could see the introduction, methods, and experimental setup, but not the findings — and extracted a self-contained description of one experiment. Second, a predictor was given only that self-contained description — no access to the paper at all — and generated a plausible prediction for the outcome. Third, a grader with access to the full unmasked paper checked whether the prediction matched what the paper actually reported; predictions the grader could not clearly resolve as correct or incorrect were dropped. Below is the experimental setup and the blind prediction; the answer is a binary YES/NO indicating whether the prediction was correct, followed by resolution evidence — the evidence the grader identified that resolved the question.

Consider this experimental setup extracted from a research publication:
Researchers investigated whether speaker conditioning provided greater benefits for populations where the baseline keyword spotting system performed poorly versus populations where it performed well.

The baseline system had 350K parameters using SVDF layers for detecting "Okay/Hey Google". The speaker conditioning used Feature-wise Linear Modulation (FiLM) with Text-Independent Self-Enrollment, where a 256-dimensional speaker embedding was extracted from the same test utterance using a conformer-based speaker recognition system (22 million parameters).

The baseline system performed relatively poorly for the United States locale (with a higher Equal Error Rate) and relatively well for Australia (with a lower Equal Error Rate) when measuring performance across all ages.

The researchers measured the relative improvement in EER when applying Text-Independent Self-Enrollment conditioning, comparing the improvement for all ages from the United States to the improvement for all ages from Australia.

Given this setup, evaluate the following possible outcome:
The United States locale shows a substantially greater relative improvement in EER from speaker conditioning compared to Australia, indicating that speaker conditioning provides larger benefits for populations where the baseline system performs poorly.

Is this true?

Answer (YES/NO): NO